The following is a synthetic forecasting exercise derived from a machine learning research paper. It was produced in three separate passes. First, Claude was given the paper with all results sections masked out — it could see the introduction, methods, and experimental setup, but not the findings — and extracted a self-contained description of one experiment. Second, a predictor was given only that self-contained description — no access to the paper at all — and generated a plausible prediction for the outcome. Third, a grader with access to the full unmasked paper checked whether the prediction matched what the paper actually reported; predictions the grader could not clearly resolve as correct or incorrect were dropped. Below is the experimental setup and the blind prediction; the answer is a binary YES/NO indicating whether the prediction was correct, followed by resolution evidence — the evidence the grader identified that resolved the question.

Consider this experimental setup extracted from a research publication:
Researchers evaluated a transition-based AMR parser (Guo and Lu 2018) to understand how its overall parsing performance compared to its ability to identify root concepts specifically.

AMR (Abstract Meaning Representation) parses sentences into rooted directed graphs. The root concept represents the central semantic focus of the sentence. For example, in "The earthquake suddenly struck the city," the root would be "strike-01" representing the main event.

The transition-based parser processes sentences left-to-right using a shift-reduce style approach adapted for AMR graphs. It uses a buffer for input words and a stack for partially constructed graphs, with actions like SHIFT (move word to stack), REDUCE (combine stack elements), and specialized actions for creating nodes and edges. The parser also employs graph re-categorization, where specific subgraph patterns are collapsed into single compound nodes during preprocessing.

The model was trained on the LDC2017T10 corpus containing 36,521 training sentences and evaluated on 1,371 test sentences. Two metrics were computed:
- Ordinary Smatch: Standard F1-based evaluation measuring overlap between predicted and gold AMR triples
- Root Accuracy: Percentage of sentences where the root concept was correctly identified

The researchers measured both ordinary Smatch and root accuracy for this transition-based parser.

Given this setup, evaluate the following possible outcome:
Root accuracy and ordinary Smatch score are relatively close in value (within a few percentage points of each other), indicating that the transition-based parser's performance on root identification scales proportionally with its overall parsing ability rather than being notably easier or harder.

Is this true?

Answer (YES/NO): NO